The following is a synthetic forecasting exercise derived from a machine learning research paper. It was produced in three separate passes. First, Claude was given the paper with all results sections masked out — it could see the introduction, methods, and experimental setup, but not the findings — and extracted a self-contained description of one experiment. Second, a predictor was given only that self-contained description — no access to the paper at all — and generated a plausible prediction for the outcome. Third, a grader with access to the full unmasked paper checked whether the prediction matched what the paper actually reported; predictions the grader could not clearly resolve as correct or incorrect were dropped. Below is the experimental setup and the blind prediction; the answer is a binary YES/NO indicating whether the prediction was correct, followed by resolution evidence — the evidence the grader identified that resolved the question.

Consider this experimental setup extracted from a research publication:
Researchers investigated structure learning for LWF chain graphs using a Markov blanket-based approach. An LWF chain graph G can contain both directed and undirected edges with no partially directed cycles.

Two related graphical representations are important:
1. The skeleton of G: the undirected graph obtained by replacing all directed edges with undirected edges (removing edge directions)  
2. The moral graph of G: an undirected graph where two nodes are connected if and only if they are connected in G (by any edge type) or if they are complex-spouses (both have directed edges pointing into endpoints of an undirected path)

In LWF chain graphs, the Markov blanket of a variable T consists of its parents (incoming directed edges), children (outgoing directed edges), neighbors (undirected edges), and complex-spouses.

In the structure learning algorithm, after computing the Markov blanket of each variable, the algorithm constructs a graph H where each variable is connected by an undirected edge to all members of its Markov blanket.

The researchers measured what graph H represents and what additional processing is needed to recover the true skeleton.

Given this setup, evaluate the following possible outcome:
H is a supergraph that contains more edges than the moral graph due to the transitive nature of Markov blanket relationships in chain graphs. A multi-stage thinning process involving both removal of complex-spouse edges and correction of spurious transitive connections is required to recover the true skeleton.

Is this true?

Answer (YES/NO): NO